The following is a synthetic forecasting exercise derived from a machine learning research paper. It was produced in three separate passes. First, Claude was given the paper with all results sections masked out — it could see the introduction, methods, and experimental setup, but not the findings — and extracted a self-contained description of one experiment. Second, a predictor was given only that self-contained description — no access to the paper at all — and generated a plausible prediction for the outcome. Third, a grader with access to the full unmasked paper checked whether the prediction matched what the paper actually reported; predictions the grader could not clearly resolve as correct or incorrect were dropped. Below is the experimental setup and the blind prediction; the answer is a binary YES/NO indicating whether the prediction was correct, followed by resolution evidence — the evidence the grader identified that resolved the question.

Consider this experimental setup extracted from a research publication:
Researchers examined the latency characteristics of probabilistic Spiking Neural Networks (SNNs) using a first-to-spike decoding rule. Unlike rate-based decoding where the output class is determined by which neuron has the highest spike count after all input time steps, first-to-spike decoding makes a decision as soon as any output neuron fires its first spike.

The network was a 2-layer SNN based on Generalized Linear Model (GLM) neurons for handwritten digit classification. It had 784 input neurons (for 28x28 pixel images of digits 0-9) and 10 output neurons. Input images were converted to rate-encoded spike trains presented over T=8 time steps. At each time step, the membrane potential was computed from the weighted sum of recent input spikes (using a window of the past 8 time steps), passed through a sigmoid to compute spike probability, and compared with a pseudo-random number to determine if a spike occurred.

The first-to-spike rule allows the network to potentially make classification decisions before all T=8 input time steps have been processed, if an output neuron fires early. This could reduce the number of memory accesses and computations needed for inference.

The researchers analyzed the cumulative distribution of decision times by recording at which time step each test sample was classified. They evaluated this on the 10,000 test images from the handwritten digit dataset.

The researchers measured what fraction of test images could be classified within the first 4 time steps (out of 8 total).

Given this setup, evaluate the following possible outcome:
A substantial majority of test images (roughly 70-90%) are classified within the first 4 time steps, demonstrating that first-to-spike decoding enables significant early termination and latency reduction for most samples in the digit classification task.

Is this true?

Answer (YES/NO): YES